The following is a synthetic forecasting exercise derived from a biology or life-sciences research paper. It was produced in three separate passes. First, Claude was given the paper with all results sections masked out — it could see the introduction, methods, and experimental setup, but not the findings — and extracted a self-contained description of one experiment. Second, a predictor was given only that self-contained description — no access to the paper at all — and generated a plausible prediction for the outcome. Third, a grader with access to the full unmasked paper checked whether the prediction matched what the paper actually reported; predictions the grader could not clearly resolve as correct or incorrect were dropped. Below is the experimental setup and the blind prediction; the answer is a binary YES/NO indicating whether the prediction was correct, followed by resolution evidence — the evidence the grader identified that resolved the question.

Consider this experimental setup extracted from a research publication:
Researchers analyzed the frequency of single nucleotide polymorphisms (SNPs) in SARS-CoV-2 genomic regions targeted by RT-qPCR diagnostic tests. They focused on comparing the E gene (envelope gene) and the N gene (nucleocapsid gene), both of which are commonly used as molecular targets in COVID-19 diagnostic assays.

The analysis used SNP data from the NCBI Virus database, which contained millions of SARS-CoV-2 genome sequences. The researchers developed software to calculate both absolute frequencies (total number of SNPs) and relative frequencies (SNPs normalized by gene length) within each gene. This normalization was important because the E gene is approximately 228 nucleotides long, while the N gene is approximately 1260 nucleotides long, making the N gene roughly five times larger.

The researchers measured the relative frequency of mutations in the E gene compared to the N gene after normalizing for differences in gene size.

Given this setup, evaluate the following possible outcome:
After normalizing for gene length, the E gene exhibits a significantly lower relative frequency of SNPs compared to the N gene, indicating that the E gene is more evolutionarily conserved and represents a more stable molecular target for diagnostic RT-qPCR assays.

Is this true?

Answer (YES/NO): YES